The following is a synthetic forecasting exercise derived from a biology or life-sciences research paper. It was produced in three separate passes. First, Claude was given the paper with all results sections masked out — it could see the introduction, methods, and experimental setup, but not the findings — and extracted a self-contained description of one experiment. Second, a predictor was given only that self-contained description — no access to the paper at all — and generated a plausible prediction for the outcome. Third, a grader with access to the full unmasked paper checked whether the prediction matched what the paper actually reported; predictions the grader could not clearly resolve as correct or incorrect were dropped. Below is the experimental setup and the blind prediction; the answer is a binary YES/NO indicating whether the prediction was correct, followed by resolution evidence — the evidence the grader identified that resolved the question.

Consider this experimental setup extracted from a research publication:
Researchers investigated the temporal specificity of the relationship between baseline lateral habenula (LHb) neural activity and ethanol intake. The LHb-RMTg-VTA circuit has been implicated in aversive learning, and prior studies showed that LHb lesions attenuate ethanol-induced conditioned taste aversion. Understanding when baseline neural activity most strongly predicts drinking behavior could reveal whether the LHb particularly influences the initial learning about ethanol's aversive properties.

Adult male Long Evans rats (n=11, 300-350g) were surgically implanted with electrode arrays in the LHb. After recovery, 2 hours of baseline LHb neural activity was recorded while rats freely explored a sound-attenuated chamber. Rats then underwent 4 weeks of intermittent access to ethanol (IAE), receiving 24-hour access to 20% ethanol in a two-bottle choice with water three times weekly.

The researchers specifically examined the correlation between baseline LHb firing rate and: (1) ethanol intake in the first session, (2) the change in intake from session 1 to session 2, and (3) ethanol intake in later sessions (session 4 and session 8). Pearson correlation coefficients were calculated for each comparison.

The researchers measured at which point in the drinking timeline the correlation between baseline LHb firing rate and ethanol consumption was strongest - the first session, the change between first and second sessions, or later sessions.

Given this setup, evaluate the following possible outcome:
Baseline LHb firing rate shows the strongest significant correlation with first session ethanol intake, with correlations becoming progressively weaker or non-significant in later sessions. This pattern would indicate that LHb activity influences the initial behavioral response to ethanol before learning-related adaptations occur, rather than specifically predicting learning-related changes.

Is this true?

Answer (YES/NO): NO